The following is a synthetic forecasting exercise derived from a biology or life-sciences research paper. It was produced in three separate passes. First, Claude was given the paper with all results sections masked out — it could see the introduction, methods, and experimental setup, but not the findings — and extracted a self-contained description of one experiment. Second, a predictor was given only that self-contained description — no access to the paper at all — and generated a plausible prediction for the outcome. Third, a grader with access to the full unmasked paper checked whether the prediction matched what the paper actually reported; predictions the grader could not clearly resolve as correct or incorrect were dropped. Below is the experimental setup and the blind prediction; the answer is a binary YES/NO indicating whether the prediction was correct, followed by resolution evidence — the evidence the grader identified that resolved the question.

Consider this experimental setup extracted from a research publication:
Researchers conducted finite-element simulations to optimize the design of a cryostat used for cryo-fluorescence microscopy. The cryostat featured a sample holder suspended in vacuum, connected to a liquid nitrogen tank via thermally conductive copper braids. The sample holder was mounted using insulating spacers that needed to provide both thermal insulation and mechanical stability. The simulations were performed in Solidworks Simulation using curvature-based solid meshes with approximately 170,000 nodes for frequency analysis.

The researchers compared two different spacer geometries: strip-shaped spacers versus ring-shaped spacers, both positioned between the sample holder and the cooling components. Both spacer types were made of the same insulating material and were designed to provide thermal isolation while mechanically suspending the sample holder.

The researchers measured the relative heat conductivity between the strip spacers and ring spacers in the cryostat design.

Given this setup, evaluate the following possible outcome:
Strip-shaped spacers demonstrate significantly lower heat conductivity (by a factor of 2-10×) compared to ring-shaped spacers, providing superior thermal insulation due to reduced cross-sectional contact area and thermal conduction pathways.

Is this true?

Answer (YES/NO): NO